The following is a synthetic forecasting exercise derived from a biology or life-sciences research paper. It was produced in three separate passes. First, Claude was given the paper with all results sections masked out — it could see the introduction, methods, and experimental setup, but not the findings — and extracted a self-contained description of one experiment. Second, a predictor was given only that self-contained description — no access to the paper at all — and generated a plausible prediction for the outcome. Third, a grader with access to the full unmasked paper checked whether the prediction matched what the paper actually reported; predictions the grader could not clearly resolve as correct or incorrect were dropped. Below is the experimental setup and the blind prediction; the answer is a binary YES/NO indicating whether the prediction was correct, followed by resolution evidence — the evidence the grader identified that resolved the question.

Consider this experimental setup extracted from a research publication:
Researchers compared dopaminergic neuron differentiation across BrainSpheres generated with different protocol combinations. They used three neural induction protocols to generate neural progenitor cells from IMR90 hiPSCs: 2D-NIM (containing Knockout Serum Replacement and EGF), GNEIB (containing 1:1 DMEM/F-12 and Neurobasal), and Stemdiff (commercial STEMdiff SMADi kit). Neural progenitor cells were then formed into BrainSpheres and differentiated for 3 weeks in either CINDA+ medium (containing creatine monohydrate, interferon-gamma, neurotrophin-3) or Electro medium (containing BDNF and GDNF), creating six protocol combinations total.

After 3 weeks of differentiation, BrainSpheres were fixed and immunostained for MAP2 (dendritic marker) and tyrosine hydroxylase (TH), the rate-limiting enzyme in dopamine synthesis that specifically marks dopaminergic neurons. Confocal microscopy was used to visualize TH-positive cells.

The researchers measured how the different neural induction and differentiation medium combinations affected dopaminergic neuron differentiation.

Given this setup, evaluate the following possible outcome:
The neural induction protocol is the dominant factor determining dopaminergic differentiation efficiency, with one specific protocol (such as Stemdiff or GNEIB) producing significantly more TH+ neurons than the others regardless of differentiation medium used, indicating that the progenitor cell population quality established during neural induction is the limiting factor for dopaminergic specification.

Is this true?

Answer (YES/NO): NO